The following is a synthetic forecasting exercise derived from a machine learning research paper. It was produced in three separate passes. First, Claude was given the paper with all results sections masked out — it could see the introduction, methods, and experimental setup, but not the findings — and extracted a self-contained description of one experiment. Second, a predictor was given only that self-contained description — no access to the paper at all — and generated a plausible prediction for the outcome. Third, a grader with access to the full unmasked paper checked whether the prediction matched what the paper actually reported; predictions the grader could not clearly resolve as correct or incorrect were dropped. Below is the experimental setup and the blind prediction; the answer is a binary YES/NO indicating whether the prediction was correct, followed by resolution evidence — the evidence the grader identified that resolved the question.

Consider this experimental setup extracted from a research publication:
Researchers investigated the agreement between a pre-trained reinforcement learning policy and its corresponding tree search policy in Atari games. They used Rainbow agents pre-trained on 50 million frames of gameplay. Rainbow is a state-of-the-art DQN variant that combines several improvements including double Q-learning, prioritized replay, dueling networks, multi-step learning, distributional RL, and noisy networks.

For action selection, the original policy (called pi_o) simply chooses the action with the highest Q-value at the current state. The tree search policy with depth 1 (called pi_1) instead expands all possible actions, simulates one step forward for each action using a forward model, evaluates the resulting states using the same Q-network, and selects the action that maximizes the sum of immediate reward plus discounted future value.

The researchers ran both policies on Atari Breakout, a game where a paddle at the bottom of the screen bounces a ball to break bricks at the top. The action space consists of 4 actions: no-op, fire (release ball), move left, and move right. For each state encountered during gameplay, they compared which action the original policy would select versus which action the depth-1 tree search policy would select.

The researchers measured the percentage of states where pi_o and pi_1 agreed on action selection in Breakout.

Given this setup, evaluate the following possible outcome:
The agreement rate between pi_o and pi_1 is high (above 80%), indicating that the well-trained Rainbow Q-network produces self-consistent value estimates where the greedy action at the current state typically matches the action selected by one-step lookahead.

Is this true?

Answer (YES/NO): NO